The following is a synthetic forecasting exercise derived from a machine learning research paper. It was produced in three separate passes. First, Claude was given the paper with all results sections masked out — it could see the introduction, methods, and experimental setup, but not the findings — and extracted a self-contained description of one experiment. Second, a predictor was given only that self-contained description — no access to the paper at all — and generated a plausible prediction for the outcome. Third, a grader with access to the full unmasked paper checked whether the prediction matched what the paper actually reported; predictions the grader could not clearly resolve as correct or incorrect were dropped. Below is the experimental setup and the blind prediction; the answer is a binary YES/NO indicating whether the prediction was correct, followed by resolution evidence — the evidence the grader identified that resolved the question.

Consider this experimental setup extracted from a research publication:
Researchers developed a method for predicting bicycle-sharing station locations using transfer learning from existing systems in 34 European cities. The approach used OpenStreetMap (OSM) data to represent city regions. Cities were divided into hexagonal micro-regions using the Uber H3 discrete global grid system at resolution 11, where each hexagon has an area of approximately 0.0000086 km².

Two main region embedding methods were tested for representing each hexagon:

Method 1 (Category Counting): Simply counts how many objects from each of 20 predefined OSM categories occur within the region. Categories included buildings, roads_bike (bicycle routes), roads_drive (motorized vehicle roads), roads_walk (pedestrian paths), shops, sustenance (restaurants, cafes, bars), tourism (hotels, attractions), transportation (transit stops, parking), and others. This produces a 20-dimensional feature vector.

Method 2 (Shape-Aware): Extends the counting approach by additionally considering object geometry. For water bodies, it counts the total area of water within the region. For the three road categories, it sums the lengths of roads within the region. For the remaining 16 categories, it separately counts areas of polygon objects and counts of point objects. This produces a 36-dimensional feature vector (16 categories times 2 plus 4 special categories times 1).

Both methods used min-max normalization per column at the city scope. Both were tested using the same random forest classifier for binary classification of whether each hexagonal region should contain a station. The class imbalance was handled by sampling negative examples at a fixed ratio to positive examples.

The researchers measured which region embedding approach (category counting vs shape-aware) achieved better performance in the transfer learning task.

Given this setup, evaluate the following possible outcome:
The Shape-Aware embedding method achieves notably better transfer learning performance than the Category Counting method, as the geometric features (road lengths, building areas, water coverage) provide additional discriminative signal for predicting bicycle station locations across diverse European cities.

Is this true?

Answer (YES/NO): NO